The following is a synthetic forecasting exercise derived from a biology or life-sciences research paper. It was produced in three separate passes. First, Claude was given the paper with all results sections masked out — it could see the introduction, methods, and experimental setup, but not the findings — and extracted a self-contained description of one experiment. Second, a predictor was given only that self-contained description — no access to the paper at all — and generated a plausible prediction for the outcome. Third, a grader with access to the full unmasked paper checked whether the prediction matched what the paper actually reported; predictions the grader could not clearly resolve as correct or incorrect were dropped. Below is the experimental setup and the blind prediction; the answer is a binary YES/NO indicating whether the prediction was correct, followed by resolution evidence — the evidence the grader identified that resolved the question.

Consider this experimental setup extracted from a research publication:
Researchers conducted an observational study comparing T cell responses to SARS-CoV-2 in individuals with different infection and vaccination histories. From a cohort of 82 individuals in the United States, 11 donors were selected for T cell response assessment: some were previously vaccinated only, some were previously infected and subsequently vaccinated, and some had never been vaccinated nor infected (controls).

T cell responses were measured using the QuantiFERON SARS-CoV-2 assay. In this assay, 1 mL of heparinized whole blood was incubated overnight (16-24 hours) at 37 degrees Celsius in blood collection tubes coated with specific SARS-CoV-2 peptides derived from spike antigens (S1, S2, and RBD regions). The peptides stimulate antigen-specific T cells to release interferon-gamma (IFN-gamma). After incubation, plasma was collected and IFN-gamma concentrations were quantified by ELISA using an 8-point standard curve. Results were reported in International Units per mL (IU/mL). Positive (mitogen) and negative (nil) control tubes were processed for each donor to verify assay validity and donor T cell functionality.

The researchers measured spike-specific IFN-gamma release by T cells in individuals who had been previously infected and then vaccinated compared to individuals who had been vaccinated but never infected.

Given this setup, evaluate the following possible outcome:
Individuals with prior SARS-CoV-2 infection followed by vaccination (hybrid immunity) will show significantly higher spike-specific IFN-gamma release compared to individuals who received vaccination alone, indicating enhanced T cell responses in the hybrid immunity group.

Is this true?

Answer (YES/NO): YES